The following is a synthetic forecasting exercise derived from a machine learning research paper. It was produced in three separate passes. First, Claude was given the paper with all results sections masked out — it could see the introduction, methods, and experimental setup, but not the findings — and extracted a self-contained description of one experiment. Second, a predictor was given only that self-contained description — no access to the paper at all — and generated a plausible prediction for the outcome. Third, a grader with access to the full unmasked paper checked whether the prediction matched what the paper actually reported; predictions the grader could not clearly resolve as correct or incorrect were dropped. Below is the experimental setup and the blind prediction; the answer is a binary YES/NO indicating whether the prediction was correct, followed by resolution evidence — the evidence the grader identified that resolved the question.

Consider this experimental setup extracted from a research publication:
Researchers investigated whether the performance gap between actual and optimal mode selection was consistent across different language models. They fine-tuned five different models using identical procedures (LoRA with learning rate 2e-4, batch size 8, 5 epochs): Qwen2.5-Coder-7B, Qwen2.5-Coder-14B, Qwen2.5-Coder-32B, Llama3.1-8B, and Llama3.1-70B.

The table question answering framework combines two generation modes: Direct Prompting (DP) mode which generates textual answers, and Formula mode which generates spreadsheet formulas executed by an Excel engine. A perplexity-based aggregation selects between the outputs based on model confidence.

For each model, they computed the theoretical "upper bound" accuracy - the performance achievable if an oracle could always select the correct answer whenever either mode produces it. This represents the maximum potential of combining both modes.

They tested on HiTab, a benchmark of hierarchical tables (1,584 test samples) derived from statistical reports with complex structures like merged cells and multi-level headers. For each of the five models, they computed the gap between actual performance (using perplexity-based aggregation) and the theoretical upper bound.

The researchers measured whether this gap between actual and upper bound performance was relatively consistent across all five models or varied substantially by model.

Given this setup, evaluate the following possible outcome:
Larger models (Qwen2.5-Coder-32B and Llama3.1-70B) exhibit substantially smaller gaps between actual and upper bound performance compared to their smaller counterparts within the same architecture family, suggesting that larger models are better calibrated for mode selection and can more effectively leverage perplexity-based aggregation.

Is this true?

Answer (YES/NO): NO